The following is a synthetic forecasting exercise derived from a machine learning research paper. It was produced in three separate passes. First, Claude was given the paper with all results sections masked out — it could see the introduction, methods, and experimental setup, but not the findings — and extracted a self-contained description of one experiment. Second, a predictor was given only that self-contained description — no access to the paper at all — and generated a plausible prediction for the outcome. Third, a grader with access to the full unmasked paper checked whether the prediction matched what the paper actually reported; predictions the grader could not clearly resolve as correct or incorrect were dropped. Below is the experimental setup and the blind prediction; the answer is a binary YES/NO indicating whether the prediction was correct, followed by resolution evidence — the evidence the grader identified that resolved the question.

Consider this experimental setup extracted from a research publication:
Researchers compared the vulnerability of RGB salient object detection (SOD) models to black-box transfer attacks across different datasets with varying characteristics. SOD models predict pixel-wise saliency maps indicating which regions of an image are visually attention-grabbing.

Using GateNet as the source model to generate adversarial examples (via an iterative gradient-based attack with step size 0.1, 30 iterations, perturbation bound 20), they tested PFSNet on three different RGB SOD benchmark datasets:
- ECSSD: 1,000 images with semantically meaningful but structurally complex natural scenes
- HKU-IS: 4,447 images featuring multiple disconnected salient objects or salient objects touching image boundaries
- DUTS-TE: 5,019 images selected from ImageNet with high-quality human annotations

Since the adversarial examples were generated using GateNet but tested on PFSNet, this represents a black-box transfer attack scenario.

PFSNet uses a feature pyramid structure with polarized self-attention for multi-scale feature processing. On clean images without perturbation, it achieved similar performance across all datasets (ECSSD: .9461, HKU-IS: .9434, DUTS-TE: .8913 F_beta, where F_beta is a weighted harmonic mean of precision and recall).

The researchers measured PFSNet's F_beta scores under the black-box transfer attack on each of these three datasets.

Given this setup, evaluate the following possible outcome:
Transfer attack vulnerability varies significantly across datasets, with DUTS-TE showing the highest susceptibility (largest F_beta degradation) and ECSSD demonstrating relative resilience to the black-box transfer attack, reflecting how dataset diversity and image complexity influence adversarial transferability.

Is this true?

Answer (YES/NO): NO